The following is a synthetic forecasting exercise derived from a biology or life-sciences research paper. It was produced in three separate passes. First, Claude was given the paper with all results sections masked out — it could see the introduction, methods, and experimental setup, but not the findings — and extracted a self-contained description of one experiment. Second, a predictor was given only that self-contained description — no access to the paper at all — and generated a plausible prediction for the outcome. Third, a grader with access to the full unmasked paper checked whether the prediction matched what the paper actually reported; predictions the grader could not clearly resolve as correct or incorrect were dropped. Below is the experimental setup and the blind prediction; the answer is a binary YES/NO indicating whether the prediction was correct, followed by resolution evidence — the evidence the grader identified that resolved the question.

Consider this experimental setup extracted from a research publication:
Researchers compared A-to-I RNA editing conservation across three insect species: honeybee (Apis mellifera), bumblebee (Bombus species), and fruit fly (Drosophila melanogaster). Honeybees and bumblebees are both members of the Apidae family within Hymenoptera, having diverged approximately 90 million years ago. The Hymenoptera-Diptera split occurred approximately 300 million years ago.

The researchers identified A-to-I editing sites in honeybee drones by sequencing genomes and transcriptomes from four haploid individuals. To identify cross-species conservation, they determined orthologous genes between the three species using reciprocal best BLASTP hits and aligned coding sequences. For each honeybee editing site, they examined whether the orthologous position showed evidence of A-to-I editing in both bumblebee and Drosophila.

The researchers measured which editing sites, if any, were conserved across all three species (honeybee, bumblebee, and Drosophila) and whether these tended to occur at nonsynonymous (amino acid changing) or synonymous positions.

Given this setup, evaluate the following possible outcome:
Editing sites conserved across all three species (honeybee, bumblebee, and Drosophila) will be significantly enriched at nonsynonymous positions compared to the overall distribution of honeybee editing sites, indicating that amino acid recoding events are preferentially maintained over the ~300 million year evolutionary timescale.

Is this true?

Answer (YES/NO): NO